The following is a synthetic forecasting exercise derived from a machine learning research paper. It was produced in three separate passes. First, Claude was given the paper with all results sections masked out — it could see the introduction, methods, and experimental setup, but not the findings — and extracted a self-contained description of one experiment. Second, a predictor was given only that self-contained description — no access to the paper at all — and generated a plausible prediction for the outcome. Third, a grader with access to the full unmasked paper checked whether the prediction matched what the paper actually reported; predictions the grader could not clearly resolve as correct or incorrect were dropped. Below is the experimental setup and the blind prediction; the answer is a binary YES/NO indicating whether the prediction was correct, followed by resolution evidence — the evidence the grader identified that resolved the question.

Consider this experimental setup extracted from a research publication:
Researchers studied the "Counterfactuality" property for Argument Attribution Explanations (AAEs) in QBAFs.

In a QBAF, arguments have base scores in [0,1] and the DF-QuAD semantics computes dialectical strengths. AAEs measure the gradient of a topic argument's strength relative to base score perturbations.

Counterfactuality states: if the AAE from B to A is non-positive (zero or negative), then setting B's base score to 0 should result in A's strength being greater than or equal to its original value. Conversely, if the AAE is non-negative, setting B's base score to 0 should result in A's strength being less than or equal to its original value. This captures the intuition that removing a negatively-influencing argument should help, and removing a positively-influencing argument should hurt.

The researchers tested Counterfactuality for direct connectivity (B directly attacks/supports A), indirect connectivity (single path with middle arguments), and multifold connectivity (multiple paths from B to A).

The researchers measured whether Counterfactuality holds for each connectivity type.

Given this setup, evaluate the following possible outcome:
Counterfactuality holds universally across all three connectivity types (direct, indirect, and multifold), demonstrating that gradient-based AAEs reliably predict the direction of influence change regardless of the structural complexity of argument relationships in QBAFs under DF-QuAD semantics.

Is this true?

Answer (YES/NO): NO